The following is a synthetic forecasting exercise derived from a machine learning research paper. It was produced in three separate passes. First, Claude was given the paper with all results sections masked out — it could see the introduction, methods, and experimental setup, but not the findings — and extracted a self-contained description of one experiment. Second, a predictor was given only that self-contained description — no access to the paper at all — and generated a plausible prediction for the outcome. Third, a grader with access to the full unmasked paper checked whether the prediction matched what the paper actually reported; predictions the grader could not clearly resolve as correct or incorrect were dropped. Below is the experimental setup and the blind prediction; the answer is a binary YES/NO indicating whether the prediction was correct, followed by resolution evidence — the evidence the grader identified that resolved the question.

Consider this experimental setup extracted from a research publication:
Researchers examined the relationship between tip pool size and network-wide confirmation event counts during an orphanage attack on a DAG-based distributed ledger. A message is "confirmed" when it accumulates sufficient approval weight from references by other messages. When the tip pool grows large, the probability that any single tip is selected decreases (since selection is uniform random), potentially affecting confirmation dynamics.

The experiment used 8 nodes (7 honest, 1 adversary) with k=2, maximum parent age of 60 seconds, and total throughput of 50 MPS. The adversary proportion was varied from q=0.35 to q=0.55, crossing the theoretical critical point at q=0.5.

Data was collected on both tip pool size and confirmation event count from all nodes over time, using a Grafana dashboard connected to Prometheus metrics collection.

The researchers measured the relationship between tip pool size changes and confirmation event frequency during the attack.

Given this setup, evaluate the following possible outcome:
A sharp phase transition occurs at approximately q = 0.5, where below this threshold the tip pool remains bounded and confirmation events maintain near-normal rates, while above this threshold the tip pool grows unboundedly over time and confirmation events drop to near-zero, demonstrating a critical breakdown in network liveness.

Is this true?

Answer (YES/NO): NO